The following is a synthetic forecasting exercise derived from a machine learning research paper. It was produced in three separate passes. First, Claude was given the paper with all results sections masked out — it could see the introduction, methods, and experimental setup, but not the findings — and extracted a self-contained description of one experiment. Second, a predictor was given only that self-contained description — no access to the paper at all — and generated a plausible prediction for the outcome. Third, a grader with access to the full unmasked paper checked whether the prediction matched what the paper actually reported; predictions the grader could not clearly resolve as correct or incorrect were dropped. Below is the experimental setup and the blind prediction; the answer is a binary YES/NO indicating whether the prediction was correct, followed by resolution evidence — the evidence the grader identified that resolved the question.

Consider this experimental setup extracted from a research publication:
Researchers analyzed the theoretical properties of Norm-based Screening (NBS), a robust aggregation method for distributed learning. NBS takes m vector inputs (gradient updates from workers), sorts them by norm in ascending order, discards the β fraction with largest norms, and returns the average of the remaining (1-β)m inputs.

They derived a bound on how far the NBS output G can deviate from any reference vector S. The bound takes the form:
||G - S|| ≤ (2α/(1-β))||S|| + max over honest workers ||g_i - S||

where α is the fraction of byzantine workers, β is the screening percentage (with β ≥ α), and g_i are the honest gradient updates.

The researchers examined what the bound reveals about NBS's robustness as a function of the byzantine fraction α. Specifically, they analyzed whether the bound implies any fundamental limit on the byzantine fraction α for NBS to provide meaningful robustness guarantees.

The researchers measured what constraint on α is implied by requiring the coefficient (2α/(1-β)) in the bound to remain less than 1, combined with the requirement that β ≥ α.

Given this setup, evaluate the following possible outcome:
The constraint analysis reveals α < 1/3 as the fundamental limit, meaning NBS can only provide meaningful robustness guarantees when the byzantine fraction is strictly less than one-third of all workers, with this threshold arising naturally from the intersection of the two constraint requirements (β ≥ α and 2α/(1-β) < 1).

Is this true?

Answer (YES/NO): YES